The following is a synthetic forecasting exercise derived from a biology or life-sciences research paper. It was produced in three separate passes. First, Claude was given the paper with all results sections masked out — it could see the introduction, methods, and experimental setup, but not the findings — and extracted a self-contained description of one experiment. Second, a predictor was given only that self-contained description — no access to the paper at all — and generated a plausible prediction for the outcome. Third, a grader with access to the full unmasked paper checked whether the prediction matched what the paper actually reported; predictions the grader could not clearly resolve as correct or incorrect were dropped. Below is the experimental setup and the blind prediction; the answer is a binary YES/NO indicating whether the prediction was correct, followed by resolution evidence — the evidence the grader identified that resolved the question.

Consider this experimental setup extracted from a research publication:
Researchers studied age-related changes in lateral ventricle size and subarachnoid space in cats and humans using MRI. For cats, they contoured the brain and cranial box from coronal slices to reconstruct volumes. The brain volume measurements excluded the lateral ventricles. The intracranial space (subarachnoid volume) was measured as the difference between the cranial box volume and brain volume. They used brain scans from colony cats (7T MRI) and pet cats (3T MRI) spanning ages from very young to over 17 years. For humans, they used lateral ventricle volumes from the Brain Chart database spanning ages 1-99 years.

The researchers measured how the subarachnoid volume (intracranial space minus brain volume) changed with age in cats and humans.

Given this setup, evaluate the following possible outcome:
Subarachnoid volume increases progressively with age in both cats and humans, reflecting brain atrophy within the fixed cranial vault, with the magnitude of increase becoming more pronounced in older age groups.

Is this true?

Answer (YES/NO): YES